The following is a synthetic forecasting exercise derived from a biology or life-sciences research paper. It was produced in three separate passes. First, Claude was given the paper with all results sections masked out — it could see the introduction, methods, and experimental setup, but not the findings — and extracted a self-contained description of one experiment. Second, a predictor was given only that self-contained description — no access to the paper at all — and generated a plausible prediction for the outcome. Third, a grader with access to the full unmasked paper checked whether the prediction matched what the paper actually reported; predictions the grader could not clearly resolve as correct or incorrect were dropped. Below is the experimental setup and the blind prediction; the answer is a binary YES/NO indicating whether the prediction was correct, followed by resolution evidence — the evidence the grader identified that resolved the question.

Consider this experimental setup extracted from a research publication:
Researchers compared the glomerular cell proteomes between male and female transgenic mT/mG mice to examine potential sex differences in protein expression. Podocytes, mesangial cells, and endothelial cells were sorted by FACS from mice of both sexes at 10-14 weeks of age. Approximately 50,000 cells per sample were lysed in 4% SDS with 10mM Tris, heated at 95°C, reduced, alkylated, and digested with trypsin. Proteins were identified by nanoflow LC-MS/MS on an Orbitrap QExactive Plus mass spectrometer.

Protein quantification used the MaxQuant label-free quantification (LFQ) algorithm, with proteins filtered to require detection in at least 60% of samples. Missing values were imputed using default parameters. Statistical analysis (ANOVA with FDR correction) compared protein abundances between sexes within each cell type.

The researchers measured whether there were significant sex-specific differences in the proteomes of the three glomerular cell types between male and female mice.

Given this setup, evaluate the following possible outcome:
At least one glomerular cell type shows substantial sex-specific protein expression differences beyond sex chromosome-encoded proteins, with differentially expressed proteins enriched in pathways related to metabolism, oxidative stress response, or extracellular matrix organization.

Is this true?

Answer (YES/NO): NO